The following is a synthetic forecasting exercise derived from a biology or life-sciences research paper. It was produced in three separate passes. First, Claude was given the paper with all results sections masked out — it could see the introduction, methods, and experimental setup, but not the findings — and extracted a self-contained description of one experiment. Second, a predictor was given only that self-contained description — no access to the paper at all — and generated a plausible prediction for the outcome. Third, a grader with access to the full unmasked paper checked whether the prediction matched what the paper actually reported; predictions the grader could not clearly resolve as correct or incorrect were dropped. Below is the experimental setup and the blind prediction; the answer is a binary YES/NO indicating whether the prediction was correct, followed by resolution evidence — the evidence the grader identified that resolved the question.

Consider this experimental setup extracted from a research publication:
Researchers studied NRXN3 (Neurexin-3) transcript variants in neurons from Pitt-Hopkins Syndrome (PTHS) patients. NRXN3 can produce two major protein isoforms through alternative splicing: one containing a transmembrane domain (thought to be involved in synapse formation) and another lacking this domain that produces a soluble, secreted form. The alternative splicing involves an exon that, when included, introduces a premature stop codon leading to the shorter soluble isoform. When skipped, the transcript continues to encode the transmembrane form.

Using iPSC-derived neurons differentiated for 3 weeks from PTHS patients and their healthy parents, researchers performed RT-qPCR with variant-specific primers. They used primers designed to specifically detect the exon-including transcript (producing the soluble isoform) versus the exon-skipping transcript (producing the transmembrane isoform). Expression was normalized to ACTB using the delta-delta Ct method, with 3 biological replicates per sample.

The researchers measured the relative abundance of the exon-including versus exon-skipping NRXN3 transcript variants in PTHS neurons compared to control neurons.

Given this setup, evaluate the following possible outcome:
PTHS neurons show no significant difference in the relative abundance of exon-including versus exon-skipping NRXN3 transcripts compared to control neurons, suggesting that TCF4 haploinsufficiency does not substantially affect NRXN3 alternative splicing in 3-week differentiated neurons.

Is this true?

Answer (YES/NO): NO